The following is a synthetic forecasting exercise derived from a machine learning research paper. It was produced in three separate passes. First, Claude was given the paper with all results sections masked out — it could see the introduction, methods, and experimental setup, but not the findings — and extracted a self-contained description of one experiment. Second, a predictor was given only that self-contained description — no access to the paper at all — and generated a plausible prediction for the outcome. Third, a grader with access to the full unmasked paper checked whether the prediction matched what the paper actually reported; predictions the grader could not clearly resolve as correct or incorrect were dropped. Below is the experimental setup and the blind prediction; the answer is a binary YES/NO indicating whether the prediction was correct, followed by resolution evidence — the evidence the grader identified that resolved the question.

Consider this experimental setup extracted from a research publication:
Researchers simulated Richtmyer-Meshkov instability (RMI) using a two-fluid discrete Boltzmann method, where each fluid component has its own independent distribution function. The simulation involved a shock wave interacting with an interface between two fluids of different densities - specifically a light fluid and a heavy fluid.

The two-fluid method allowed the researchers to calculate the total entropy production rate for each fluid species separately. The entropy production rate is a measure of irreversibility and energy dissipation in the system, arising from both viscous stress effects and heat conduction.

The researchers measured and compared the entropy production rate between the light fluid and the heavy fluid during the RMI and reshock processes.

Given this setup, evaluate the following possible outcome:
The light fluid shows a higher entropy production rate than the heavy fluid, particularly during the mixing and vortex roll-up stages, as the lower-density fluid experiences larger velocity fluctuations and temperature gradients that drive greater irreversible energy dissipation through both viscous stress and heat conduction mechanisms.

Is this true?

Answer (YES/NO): NO